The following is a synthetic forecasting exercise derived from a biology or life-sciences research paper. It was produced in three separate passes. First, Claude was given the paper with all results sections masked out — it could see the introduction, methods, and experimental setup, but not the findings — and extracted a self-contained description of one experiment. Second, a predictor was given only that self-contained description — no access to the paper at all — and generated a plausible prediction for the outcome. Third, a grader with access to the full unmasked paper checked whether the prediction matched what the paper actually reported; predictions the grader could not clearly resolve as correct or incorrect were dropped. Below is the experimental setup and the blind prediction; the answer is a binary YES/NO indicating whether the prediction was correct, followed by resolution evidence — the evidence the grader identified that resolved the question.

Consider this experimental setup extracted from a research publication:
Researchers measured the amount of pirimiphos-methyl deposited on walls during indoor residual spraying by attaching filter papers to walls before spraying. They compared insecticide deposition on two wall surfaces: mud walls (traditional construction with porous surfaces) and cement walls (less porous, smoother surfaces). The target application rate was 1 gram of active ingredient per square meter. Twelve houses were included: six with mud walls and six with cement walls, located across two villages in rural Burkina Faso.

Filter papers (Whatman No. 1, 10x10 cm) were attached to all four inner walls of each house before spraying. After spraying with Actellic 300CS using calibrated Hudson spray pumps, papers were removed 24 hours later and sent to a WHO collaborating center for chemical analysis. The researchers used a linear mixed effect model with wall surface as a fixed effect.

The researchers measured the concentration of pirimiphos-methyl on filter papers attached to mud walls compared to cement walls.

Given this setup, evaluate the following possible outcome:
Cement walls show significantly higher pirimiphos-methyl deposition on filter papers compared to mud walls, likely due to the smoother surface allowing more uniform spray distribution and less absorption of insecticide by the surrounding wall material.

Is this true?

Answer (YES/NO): NO